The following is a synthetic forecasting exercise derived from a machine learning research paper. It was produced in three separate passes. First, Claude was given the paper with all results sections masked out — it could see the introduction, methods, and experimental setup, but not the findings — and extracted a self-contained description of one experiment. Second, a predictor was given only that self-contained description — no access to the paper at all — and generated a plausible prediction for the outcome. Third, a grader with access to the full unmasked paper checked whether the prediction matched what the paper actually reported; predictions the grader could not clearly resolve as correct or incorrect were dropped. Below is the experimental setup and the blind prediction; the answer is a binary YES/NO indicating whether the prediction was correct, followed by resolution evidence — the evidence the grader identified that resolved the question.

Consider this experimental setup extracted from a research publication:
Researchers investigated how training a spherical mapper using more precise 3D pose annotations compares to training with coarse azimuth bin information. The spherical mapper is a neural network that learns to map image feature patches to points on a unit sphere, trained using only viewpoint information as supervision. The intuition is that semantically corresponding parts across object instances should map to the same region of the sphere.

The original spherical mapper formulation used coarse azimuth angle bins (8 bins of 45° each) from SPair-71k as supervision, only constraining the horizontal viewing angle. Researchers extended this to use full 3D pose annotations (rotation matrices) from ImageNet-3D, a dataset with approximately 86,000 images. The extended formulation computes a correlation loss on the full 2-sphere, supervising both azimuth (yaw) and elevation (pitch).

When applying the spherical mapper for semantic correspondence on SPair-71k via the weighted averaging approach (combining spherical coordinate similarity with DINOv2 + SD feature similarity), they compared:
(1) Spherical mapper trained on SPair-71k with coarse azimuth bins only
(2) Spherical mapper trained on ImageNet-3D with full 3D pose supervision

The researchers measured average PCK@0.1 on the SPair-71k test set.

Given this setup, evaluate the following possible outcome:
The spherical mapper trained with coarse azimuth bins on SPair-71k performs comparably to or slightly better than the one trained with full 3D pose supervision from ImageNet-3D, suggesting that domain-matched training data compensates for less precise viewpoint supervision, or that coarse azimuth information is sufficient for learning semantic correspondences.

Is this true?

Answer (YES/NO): NO